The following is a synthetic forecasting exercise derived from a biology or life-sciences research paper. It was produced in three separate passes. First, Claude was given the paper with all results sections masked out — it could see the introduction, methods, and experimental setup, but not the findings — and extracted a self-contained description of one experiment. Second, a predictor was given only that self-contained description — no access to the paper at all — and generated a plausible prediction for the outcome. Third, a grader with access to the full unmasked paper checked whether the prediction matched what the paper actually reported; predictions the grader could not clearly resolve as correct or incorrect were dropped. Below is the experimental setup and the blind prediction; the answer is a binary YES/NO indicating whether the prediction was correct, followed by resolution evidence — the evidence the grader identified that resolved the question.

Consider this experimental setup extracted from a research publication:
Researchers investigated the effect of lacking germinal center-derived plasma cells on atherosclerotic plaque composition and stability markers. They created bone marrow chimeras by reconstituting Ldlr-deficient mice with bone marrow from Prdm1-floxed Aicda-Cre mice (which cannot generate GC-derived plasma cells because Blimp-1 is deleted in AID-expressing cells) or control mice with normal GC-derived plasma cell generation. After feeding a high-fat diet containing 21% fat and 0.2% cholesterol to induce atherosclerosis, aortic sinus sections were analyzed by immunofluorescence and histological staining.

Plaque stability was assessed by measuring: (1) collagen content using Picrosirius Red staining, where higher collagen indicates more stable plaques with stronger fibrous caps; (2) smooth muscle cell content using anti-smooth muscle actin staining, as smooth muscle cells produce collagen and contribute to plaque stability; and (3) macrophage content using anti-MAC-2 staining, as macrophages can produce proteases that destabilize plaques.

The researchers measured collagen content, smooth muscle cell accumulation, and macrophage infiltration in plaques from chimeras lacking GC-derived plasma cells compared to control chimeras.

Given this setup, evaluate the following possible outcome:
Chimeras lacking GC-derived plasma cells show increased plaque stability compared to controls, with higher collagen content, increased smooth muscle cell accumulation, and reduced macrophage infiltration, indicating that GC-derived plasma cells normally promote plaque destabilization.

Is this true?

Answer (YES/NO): NO